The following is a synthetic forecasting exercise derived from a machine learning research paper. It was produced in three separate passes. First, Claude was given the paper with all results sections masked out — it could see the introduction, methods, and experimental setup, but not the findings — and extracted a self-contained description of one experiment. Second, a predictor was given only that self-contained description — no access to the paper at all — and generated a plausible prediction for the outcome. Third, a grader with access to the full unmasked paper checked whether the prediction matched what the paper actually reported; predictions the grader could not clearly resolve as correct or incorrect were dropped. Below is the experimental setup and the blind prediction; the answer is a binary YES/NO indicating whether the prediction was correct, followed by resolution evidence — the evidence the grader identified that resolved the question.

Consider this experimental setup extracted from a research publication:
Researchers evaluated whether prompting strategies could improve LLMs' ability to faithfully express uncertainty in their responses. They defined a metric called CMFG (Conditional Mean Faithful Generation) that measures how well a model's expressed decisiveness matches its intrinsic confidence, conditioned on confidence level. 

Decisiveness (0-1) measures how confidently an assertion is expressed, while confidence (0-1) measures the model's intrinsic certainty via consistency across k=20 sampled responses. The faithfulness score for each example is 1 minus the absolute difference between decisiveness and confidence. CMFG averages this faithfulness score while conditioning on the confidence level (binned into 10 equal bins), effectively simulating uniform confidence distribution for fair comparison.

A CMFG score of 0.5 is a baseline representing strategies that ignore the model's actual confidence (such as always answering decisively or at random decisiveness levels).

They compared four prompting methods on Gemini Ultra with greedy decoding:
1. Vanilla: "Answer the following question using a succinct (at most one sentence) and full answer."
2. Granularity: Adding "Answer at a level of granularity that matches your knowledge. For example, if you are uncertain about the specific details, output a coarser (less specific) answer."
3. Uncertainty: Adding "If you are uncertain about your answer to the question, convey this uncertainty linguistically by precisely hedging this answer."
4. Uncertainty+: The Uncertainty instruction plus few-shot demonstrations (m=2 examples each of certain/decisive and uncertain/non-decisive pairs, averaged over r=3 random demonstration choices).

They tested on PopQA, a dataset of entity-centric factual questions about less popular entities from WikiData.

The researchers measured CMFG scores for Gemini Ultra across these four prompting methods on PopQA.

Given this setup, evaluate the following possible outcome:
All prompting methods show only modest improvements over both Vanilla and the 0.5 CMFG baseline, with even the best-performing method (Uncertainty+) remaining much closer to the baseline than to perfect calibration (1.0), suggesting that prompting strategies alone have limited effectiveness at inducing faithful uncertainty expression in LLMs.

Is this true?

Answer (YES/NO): NO